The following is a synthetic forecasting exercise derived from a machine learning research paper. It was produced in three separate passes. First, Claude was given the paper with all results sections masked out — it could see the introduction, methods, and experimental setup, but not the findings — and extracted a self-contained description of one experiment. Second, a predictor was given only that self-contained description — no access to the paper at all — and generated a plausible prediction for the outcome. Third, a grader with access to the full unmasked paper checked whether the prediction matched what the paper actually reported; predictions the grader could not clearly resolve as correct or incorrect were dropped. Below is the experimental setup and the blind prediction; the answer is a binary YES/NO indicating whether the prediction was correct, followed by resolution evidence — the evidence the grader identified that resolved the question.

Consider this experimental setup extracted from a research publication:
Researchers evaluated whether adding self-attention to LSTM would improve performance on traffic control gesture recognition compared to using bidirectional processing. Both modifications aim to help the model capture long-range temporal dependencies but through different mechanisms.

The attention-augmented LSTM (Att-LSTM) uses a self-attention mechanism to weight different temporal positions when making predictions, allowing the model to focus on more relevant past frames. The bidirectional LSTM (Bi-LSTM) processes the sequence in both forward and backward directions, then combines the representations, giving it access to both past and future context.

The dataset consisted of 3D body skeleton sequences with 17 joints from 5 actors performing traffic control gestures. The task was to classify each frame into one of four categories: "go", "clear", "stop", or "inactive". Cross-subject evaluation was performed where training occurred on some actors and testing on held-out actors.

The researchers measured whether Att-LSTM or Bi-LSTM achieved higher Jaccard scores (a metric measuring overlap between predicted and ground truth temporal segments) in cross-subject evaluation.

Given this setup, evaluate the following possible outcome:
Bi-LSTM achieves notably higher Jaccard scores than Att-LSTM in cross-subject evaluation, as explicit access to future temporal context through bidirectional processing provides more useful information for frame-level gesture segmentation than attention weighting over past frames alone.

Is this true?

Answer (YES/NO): YES